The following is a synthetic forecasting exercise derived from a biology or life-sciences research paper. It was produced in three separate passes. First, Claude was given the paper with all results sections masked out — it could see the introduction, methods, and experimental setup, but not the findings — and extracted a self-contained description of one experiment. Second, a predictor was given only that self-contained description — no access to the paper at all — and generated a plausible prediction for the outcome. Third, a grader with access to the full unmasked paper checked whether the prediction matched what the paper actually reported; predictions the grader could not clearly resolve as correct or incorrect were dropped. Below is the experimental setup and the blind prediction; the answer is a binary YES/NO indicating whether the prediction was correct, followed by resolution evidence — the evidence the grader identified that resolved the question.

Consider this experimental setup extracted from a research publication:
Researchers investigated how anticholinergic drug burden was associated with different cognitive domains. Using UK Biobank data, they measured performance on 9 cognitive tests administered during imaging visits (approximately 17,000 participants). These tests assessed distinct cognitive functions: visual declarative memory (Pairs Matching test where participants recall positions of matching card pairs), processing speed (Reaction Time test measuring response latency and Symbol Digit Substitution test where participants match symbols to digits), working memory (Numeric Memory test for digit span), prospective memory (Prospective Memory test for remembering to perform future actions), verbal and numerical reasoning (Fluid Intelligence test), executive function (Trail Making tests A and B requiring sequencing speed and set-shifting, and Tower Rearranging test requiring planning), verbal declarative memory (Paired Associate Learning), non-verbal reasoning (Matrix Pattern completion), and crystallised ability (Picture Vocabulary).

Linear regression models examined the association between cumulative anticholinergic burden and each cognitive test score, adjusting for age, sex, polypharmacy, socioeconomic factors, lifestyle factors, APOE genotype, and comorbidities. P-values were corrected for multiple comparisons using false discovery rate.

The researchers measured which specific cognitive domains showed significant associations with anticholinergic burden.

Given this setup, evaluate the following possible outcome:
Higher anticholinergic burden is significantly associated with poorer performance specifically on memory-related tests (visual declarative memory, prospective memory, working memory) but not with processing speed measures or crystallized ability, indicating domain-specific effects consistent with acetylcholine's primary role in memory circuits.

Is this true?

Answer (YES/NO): NO